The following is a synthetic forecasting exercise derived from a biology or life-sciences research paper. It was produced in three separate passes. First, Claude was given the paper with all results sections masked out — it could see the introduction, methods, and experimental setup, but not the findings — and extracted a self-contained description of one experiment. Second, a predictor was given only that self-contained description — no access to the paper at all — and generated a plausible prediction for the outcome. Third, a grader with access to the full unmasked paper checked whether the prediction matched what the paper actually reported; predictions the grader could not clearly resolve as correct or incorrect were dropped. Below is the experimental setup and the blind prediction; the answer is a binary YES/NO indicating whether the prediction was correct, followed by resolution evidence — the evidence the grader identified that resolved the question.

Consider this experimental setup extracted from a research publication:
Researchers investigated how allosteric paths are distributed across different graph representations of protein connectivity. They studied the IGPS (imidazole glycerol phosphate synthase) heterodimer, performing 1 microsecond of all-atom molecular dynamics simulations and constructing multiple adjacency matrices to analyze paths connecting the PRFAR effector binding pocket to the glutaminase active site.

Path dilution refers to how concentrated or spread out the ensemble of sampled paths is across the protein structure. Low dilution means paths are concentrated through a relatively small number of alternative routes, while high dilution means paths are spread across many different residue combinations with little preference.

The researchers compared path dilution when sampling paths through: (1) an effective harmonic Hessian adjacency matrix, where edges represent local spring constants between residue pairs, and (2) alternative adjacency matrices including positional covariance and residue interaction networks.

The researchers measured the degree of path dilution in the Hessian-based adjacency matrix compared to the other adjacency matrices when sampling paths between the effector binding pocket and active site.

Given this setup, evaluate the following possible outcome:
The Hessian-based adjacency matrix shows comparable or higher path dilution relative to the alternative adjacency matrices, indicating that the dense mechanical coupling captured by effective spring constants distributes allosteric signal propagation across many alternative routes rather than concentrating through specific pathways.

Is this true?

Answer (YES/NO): NO